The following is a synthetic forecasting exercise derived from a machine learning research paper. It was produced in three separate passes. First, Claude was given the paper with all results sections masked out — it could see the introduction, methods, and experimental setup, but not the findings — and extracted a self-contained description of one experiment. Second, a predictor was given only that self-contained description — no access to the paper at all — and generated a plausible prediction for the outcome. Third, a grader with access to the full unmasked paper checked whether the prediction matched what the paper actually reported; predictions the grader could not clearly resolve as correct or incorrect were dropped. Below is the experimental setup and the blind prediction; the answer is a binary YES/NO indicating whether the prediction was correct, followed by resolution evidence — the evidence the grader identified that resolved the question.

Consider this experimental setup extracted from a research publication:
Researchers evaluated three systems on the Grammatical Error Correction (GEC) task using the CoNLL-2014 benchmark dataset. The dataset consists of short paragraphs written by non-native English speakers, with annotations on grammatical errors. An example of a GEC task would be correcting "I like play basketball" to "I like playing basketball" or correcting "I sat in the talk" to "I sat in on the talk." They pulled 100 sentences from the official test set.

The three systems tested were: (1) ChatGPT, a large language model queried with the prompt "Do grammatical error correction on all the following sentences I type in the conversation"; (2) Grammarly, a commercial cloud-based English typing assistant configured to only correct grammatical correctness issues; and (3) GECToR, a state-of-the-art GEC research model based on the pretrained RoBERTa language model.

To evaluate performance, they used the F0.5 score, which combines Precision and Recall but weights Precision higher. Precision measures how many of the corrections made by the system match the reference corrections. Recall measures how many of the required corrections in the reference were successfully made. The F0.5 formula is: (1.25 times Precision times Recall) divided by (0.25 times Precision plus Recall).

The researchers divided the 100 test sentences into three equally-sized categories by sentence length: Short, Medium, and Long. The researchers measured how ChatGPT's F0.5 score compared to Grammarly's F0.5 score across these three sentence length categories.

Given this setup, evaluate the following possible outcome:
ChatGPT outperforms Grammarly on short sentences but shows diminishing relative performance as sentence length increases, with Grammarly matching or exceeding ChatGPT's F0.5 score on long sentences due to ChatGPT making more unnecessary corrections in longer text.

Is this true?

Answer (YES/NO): NO